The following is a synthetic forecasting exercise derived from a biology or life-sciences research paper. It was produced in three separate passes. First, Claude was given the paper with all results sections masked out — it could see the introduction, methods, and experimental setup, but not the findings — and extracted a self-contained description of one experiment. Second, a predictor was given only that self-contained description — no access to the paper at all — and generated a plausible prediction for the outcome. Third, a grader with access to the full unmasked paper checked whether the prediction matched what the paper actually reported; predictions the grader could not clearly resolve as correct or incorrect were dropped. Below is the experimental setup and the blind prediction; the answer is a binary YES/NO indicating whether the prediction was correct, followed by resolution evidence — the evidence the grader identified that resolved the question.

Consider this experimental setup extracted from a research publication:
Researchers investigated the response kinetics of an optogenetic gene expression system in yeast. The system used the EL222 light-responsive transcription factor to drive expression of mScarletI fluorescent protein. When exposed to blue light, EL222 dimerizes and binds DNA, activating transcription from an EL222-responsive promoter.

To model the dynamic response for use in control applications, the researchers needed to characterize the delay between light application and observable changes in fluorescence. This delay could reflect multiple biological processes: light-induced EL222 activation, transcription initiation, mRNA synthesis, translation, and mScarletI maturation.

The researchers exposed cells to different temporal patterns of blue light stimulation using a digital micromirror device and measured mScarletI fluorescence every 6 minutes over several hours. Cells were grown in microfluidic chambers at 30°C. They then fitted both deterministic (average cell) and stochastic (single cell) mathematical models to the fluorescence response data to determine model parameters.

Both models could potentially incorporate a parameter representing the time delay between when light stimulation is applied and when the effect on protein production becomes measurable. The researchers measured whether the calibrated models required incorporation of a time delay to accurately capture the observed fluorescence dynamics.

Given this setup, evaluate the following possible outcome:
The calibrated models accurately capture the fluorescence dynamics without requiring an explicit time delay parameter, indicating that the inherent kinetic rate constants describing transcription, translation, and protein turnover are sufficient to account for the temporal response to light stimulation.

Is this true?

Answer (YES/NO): NO